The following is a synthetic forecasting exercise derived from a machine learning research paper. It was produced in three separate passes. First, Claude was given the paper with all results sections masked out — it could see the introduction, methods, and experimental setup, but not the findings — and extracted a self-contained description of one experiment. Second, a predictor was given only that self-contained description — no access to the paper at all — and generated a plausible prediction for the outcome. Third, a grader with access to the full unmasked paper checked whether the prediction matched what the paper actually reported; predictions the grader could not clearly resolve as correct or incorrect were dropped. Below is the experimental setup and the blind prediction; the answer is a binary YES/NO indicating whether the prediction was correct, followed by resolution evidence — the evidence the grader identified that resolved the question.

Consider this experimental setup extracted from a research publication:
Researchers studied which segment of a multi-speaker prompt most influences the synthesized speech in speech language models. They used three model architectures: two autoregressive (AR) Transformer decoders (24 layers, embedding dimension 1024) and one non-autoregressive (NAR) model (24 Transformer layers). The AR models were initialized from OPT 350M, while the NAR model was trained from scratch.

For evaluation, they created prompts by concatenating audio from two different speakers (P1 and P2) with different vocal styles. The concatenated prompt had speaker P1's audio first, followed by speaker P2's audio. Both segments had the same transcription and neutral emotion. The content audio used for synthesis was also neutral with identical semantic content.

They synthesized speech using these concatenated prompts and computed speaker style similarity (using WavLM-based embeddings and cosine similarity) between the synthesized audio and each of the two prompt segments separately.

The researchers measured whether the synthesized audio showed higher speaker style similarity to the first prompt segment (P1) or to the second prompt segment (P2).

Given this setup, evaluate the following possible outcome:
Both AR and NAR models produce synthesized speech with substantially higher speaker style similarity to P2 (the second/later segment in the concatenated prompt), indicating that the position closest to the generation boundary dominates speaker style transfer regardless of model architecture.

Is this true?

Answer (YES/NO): YES